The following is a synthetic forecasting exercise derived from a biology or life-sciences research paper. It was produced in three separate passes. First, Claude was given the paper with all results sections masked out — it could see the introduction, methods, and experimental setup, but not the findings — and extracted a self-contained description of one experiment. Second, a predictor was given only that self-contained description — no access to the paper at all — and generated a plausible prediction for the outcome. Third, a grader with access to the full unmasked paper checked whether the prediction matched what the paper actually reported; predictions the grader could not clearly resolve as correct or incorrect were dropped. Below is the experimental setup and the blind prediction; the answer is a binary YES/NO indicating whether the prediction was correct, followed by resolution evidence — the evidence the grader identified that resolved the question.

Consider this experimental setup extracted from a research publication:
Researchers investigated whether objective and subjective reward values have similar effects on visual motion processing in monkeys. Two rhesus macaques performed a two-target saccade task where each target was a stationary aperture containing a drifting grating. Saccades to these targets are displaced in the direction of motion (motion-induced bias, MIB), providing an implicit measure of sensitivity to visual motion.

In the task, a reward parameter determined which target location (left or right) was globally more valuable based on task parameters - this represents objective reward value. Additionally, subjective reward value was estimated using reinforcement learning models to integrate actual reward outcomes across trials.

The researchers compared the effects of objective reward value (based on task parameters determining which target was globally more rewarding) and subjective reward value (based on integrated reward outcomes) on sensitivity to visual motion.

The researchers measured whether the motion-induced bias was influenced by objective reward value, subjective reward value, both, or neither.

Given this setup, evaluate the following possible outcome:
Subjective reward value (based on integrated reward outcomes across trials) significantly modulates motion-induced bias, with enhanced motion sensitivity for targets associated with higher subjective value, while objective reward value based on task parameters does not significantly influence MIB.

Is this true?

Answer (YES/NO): NO